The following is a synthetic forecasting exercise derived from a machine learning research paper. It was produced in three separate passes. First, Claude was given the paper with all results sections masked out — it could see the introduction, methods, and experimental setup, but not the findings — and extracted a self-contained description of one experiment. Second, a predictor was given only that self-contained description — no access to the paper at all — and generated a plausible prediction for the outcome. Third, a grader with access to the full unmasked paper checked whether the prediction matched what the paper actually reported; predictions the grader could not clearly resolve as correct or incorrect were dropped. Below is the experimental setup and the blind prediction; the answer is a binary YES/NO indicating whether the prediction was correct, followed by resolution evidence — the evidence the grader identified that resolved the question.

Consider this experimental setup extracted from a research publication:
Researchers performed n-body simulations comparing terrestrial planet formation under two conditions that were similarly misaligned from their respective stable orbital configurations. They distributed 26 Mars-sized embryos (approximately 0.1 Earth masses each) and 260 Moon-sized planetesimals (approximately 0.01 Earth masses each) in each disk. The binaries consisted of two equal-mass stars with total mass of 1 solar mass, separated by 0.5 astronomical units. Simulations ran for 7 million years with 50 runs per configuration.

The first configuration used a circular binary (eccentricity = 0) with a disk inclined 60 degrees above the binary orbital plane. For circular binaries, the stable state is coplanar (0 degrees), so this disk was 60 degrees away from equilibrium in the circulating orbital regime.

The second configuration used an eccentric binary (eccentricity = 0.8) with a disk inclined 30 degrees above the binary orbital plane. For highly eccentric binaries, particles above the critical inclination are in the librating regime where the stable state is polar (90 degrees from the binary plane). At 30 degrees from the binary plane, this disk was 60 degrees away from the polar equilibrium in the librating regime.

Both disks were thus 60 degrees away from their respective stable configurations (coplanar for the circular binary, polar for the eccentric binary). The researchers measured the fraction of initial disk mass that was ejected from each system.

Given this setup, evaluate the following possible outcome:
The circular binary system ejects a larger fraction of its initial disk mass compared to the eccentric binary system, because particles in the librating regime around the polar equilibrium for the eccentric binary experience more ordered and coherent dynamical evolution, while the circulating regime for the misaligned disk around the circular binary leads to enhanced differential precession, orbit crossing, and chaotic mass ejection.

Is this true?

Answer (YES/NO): NO